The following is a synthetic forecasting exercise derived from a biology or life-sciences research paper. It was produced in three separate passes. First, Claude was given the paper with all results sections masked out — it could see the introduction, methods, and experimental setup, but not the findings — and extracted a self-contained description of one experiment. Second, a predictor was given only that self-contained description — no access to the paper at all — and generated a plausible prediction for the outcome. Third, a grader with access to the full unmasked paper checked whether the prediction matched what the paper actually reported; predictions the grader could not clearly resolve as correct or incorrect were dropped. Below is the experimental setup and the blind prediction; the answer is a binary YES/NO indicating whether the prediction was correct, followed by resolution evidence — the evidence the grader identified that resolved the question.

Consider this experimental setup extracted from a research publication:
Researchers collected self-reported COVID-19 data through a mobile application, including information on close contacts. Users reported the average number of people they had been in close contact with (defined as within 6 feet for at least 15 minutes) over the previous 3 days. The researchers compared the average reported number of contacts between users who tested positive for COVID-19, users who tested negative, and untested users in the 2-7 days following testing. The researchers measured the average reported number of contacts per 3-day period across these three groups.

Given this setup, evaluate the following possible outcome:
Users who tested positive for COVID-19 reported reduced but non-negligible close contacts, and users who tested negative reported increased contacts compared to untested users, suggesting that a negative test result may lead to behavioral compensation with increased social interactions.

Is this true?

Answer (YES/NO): NO